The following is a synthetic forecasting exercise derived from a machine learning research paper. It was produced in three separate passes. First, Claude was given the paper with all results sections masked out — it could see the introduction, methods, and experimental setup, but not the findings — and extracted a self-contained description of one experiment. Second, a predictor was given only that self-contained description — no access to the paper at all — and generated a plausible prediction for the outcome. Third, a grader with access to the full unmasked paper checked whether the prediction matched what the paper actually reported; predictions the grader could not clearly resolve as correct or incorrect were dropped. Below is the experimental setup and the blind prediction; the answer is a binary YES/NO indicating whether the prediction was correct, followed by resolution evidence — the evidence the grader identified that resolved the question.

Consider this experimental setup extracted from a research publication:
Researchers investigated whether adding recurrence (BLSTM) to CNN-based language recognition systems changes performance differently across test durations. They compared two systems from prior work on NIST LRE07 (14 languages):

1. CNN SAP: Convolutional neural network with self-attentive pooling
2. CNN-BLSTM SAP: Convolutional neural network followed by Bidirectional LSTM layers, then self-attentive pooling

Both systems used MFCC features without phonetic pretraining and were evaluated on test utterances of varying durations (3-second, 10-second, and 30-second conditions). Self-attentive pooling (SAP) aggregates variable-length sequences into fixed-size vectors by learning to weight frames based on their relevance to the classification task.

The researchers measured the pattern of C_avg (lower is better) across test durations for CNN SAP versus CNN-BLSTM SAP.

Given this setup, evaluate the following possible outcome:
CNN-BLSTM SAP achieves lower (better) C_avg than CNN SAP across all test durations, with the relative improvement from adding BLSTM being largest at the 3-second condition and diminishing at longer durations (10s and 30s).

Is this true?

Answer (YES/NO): NO